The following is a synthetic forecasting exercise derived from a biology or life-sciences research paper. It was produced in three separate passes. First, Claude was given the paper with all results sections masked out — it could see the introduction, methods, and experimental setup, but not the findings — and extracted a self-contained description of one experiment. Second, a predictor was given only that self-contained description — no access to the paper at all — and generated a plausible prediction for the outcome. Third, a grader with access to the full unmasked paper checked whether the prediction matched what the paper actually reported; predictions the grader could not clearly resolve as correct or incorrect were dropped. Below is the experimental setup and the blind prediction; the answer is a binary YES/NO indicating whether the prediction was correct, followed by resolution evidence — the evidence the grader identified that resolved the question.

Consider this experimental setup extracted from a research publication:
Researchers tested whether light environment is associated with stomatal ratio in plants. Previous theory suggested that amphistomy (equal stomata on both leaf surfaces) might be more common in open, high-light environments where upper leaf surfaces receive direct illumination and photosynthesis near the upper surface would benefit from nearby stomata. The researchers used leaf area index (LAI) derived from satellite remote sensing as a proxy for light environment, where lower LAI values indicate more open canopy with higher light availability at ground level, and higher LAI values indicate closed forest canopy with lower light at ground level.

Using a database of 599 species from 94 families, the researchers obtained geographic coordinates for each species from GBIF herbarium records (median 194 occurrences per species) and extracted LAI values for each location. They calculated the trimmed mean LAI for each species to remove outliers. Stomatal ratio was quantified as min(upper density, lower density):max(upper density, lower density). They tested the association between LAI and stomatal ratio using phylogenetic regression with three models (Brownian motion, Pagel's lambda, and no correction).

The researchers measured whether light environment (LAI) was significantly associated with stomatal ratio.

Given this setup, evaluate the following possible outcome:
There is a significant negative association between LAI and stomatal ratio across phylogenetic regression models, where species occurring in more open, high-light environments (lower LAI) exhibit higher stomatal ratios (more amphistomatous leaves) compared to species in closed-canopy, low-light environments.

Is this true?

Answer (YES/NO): NO